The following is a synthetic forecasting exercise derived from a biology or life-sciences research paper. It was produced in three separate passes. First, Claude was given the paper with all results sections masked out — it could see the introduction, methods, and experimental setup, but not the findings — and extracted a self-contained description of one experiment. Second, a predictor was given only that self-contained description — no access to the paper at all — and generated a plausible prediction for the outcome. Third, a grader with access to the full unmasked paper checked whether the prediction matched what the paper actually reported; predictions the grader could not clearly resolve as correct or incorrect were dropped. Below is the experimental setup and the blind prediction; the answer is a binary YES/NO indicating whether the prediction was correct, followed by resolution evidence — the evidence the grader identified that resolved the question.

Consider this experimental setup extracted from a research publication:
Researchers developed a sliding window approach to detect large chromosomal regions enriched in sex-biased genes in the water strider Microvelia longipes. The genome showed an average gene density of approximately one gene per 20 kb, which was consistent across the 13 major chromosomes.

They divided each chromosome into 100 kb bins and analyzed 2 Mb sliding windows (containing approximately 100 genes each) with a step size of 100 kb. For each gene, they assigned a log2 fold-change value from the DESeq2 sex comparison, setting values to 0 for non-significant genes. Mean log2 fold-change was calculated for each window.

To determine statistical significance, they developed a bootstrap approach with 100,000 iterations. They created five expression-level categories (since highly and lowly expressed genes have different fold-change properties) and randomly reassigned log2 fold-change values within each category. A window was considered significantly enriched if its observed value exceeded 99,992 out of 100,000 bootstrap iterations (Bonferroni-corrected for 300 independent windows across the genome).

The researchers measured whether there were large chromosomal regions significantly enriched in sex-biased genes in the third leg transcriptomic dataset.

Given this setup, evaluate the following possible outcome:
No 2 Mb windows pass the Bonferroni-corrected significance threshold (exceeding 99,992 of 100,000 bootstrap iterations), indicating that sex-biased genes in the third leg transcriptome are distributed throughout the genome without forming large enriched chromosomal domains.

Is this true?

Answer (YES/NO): NO